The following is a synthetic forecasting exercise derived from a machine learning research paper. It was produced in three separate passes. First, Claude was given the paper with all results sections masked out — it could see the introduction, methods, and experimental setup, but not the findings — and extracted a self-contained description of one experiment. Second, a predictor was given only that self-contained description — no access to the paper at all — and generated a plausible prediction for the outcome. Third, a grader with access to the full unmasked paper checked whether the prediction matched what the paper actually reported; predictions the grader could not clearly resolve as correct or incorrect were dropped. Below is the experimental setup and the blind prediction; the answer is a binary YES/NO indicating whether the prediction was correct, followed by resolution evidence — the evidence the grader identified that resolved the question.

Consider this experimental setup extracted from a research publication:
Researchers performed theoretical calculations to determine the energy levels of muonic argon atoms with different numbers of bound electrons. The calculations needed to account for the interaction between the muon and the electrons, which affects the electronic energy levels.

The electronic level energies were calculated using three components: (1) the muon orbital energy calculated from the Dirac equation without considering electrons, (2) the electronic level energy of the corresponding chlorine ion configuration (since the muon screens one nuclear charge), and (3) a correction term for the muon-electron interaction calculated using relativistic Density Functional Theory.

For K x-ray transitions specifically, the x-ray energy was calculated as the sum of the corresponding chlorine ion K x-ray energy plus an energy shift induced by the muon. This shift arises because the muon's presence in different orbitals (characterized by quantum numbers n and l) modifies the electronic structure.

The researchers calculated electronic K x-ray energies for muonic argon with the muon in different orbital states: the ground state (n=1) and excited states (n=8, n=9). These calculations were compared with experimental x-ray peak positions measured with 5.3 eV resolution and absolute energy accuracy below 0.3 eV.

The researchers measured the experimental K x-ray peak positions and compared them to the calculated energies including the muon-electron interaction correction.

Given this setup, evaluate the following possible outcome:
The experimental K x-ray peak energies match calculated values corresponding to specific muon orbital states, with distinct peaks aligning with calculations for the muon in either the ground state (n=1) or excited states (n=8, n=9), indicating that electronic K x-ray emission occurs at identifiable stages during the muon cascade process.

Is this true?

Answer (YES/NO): NO